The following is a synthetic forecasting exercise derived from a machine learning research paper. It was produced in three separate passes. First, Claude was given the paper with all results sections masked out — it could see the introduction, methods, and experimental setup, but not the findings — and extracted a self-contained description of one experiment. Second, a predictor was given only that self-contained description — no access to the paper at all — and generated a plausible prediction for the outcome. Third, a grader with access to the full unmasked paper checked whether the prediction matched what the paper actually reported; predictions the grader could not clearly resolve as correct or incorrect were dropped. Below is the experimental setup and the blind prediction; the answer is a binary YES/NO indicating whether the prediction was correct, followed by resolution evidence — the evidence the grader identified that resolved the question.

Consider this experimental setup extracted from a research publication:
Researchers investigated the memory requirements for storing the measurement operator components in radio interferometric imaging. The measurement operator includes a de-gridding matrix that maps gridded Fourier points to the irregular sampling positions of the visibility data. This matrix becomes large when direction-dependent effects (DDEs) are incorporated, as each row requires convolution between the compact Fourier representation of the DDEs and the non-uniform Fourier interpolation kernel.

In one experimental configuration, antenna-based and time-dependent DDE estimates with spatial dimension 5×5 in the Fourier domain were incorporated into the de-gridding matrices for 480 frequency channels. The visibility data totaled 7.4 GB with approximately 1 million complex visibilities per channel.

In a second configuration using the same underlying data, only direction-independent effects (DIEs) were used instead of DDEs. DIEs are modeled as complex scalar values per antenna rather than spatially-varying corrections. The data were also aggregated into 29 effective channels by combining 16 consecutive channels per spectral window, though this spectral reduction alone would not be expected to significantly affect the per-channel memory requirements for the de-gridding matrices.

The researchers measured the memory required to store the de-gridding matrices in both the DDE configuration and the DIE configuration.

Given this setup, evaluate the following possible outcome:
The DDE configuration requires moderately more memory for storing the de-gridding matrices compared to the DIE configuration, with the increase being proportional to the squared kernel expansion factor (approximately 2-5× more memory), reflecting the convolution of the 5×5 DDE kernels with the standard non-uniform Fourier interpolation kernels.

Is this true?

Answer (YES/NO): YES